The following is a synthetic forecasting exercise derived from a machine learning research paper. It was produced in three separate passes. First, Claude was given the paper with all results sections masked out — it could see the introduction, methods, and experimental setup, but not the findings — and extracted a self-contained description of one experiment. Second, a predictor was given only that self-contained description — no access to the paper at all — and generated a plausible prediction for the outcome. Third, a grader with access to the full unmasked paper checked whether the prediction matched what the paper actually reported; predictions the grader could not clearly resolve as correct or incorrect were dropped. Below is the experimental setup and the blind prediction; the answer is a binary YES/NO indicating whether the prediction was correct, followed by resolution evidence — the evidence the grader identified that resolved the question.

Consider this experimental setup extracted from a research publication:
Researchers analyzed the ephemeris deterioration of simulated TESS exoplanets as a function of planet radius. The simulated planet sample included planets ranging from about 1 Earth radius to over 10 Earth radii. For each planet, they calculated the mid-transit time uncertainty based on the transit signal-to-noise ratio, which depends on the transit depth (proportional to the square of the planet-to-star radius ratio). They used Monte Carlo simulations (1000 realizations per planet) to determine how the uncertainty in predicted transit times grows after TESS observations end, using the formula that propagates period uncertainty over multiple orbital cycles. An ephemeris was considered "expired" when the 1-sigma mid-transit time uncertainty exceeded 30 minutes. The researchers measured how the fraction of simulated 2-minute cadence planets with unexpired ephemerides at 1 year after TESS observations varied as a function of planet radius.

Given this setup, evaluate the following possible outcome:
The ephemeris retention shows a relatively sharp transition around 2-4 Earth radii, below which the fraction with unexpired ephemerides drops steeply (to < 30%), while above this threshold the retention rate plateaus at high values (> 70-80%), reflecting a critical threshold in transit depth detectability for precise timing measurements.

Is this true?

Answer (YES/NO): NO